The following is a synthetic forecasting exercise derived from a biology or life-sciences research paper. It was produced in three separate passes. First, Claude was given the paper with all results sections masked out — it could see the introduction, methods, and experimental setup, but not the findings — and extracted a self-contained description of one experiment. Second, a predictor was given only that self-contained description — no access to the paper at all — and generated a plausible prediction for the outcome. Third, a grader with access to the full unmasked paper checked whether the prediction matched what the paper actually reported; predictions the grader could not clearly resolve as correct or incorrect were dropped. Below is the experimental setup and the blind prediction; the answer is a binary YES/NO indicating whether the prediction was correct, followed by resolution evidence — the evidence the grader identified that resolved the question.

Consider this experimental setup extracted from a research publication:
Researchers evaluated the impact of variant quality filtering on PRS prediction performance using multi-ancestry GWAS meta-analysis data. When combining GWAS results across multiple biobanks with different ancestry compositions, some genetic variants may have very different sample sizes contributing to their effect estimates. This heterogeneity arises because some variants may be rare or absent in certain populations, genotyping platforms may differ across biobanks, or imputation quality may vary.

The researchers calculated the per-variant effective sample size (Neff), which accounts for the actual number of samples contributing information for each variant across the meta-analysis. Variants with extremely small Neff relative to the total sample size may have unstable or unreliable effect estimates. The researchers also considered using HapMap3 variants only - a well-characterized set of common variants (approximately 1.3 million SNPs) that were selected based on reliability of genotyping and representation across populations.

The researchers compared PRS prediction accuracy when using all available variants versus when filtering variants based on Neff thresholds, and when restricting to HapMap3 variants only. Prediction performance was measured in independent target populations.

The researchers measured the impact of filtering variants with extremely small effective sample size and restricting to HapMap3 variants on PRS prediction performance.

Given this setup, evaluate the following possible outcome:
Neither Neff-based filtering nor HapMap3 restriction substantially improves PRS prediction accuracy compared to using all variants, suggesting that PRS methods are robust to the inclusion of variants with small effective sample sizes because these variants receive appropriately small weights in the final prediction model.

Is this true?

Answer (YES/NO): NO